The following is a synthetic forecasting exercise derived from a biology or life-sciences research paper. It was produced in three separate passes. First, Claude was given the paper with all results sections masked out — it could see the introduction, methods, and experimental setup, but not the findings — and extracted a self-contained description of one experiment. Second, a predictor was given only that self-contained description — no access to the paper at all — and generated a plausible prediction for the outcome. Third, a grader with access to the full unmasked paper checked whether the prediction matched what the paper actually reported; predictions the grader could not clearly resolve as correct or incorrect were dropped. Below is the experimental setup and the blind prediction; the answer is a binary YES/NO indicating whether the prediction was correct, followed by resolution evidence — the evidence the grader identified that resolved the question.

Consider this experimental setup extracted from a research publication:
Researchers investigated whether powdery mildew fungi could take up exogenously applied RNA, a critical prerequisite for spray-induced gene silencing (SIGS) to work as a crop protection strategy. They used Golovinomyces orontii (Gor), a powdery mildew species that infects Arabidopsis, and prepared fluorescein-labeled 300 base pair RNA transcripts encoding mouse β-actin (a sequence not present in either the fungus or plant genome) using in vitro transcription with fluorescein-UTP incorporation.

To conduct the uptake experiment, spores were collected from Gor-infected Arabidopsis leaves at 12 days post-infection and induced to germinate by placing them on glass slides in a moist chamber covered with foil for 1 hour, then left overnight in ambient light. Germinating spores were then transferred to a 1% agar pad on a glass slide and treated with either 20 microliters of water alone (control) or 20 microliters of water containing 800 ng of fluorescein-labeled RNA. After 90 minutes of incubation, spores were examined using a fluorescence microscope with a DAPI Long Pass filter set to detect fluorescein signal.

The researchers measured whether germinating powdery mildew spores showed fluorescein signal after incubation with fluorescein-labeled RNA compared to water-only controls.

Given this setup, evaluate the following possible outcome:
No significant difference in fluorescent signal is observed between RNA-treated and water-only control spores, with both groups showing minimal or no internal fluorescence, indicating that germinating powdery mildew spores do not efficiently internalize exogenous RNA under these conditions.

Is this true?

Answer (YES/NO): NO